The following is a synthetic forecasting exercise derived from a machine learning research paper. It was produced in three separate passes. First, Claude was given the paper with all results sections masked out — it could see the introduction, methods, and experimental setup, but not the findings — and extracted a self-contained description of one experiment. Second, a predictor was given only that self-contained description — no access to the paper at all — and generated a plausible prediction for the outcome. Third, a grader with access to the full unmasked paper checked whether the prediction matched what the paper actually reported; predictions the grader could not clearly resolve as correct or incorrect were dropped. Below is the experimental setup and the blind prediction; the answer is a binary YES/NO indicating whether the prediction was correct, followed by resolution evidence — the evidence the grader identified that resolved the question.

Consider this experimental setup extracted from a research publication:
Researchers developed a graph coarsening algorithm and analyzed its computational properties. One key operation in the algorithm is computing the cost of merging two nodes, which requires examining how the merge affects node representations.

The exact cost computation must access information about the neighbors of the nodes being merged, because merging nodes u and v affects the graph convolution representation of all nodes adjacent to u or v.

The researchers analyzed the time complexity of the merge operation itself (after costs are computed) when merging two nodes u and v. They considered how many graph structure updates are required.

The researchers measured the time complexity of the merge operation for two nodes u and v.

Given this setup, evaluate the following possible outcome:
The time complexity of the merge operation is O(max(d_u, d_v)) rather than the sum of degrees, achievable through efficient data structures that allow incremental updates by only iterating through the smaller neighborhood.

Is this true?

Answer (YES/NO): NO